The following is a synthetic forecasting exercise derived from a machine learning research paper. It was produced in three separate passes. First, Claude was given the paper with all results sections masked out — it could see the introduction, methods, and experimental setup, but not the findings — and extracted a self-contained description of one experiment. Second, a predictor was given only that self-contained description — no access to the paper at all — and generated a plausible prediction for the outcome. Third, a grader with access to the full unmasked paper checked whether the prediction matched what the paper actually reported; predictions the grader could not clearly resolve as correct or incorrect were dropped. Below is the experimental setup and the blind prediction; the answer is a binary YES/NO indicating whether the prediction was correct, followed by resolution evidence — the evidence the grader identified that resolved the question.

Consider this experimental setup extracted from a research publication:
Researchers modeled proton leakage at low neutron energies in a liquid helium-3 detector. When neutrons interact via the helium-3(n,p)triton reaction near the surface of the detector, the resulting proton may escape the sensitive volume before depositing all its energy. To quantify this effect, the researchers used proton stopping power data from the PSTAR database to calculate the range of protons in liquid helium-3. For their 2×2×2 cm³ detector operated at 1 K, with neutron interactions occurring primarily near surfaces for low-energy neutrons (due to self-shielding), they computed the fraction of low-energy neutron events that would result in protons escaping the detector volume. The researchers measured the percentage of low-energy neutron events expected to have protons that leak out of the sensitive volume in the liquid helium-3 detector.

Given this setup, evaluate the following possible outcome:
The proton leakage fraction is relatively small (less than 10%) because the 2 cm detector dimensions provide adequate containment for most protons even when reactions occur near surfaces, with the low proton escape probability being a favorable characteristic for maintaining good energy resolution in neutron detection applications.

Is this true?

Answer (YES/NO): YES